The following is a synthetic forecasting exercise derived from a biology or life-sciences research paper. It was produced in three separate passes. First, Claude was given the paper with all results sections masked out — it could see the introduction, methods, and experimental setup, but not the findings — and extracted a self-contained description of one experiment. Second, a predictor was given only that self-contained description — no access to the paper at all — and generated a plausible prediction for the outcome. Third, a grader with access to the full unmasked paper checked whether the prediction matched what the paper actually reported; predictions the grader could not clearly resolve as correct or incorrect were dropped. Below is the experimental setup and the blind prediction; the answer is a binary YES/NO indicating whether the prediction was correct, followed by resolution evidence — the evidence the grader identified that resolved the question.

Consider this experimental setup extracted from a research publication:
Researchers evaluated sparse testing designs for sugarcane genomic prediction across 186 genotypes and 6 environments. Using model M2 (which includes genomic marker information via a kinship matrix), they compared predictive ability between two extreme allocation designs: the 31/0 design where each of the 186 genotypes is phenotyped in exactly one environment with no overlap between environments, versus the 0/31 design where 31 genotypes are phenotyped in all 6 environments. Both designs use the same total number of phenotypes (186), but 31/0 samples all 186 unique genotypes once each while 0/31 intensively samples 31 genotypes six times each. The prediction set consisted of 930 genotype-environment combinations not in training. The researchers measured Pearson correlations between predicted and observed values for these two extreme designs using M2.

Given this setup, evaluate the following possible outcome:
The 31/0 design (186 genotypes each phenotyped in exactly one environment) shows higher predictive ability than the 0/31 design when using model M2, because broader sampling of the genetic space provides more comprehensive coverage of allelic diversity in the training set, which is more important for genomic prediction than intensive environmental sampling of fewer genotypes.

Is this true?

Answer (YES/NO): YES